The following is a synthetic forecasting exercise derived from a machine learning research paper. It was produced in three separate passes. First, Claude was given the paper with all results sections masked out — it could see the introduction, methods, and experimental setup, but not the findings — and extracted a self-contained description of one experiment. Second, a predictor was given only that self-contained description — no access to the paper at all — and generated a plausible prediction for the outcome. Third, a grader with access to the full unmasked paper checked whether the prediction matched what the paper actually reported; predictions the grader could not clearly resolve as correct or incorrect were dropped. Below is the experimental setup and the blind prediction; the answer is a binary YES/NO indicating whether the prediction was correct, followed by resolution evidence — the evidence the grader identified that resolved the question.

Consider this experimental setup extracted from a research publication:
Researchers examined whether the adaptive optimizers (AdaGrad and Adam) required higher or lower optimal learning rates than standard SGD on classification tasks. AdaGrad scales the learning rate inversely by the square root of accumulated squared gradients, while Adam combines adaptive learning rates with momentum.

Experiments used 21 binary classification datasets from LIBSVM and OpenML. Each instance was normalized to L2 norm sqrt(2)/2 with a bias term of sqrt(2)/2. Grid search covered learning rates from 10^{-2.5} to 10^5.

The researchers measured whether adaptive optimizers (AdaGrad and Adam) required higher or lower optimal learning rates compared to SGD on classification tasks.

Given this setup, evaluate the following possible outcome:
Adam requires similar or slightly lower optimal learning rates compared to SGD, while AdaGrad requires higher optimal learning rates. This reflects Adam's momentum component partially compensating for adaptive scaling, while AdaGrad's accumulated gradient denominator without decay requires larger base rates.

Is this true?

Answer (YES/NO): NO